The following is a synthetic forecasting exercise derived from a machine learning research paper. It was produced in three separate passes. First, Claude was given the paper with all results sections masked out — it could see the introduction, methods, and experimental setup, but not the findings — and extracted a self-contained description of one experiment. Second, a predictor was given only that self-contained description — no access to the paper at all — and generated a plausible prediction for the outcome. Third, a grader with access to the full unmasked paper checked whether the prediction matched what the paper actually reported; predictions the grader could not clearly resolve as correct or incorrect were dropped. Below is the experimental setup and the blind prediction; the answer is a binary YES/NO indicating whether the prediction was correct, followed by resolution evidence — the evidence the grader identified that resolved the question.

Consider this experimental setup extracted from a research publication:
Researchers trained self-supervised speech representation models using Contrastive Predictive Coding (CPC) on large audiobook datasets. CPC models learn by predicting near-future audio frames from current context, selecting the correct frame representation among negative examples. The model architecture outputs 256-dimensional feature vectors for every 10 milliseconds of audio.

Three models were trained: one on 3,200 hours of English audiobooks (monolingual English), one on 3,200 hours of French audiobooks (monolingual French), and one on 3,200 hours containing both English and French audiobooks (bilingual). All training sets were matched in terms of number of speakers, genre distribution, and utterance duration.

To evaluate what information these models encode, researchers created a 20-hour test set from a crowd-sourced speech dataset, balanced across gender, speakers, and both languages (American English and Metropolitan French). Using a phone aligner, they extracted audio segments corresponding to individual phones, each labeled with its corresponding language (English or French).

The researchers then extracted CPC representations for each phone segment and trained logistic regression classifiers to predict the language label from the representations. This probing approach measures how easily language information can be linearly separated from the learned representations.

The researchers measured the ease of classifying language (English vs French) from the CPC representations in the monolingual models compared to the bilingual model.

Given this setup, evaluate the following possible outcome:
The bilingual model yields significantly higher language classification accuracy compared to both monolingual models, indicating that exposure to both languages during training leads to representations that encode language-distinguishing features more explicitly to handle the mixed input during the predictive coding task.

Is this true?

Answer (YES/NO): YES